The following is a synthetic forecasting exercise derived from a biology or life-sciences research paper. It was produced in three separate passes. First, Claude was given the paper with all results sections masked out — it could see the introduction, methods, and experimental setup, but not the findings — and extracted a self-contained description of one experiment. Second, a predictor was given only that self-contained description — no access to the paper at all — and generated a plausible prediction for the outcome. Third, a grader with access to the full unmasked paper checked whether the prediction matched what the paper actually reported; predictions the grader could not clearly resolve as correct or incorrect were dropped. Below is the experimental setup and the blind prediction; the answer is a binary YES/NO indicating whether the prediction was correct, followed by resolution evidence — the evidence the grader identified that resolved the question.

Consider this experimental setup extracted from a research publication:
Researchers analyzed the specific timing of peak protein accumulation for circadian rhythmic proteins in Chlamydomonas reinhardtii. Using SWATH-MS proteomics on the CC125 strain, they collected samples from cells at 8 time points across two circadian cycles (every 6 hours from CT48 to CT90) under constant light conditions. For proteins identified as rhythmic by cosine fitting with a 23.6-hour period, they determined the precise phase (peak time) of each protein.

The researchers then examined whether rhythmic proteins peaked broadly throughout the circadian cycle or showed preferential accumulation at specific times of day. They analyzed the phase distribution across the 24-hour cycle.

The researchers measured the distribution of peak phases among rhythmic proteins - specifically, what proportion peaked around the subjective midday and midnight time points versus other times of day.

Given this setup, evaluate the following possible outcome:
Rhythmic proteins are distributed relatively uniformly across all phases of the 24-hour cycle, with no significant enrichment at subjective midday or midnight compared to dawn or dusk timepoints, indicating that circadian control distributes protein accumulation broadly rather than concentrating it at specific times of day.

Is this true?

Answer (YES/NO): NO